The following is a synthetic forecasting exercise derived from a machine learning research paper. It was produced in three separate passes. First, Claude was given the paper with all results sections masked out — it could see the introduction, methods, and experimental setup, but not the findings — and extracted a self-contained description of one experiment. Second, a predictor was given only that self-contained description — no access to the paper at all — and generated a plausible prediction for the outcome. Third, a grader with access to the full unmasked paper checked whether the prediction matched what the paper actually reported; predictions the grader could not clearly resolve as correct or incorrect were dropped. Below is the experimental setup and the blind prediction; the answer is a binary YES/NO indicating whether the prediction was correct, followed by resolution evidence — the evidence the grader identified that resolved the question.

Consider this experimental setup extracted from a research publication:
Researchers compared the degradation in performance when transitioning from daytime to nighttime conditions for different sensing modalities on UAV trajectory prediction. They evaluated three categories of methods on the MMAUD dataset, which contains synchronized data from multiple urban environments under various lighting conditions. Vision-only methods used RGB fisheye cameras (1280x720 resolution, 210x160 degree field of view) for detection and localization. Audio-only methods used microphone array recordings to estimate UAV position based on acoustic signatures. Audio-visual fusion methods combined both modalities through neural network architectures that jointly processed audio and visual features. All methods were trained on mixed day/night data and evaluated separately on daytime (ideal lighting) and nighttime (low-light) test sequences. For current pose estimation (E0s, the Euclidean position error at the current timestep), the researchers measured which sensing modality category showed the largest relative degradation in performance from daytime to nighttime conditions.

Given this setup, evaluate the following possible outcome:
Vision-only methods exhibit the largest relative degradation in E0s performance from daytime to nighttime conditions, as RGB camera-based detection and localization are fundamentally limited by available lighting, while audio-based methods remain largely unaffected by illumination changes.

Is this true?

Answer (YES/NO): YES